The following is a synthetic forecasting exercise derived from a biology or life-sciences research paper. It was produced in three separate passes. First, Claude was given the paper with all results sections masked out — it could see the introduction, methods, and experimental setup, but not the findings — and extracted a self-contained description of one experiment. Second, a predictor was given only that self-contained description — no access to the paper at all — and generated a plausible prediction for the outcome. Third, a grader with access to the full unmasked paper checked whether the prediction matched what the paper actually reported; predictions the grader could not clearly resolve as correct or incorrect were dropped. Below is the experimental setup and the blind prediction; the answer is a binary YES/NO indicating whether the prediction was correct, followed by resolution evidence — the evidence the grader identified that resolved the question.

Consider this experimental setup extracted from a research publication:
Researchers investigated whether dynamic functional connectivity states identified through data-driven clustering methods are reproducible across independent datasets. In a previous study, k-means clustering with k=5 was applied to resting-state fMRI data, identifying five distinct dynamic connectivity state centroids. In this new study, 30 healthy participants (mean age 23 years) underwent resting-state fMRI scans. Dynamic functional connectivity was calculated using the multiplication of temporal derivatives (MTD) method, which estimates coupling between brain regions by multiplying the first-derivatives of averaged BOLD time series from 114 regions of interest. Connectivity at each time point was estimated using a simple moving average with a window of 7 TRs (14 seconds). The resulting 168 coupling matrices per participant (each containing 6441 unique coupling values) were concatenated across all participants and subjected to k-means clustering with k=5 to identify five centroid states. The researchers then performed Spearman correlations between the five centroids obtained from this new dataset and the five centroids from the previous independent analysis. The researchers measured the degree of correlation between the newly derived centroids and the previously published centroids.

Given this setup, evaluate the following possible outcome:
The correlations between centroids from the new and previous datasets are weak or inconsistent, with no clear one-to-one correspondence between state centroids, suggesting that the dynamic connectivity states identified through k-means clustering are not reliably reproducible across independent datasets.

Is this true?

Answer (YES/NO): NO